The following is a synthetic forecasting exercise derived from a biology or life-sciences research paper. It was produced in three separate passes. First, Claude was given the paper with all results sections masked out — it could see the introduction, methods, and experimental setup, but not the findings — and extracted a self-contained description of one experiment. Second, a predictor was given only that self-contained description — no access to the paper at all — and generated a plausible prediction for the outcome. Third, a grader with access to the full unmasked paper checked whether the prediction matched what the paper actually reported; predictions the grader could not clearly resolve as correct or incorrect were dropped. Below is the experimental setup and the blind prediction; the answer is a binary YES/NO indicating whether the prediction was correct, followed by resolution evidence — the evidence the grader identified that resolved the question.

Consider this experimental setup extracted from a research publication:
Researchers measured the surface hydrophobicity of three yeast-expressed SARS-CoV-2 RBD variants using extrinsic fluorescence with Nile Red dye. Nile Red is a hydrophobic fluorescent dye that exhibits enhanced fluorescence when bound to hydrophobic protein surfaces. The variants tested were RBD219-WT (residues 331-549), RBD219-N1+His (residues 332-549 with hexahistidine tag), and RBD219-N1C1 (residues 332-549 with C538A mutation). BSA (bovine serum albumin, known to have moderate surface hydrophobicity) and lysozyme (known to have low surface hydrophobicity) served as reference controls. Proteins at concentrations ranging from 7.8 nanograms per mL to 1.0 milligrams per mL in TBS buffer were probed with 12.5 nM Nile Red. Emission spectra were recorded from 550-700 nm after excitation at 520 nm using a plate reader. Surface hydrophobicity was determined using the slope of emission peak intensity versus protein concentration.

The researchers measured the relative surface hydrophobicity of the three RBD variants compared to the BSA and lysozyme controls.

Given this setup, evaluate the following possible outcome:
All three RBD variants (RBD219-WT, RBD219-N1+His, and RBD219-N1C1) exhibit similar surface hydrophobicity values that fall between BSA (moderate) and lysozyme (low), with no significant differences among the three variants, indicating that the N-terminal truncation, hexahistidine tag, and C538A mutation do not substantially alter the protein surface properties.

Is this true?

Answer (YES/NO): NO